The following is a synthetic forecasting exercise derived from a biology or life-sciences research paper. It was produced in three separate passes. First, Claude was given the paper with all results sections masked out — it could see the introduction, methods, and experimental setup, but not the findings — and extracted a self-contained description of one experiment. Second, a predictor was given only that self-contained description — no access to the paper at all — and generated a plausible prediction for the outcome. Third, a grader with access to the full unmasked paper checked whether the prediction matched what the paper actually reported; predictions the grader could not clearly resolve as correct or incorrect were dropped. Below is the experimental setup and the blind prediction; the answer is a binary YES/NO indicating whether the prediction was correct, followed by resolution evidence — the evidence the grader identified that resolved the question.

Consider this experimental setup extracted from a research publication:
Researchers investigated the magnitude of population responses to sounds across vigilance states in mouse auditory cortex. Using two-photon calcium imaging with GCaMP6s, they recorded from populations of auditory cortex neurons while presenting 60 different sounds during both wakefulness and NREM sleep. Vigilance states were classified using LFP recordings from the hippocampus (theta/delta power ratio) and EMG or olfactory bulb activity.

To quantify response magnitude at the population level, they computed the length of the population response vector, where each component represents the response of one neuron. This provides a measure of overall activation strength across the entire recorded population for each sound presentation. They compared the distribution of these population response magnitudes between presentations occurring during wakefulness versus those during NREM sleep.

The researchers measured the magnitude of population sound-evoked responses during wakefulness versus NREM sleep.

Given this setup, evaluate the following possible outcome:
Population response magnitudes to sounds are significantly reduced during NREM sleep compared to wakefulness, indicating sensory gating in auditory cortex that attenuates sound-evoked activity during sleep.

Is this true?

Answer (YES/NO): YES